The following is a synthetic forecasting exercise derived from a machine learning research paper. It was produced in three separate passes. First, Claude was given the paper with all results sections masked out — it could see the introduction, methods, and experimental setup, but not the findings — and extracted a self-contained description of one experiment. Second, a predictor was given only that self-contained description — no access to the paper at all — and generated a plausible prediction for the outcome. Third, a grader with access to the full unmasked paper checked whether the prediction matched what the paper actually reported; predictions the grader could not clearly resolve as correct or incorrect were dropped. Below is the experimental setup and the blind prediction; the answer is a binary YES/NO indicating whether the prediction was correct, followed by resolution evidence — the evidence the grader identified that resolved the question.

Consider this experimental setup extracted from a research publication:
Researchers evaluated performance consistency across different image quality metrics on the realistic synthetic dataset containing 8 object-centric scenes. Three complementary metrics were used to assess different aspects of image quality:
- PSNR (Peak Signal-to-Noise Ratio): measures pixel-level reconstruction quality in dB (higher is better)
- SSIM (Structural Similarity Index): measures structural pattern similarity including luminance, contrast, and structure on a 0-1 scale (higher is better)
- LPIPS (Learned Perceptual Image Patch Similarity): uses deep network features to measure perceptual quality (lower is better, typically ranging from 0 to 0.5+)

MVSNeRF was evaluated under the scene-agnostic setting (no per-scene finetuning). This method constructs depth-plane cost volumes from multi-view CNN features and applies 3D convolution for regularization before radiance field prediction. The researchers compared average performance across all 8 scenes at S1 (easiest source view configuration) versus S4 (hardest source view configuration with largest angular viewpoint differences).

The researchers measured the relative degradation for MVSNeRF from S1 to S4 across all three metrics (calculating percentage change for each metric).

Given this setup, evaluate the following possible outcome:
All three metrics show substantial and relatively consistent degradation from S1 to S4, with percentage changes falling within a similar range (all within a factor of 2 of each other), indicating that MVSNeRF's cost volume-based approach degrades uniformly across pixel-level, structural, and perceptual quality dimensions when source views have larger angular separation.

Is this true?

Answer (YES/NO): NO